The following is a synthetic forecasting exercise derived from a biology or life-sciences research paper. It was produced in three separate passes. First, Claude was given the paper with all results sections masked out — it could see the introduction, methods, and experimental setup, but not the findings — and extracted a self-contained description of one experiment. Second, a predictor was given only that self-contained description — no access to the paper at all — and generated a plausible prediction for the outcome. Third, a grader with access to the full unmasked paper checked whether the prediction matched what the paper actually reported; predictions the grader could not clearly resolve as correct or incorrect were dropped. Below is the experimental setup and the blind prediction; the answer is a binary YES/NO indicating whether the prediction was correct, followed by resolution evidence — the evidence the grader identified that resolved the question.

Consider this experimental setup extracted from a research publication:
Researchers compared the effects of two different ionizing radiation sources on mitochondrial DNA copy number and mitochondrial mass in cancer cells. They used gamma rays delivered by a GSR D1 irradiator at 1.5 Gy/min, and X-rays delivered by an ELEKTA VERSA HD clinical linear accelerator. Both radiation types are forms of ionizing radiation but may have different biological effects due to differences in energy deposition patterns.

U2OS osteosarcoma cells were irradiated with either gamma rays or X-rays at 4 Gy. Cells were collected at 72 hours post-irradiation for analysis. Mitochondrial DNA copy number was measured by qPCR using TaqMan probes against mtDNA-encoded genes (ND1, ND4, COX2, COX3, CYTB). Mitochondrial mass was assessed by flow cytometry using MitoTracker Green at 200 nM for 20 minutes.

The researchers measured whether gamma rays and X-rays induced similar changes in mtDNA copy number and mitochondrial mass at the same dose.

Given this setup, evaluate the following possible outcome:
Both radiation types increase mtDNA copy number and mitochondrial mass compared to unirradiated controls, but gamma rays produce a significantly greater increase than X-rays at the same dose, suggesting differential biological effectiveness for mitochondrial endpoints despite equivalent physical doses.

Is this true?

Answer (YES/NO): NO